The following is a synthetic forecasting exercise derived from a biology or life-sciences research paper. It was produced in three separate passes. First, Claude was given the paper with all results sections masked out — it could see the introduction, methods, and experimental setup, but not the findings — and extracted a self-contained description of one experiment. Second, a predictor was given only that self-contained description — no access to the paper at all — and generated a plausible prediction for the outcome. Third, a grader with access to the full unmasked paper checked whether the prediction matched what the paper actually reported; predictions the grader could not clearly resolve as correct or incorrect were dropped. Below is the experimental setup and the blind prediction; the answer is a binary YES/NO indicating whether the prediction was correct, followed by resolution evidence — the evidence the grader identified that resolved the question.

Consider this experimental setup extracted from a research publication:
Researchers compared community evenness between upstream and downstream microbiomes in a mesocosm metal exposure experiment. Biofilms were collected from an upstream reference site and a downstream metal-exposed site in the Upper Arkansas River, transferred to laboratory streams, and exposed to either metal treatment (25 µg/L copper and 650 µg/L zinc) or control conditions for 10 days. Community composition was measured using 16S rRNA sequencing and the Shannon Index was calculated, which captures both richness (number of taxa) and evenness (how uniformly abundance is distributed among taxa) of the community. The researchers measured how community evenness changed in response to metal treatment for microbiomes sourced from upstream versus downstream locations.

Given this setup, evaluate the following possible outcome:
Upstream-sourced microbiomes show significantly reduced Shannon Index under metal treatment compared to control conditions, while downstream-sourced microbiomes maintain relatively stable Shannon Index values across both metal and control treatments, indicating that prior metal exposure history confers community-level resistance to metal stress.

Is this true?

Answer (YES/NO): NO